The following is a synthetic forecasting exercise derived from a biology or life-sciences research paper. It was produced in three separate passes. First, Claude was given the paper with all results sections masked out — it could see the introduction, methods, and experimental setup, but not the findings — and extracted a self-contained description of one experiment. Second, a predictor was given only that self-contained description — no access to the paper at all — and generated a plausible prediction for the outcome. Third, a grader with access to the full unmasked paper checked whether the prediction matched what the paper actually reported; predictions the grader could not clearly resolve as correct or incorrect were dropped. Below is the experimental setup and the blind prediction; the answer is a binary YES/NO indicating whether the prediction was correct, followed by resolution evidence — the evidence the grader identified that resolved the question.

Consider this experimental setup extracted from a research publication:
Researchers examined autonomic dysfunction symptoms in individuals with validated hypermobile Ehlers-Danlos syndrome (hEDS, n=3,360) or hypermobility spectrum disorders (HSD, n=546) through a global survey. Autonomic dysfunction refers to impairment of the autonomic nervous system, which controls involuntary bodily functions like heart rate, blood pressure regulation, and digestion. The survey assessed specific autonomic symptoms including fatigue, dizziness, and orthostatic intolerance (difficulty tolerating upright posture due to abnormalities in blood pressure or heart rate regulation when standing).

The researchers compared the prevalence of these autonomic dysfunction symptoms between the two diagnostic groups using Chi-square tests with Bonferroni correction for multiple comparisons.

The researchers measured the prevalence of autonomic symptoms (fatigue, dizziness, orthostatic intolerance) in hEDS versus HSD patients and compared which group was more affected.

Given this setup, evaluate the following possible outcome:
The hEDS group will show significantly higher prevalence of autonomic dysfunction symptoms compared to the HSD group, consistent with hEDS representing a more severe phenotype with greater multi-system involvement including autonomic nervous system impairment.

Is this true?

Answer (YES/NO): YES